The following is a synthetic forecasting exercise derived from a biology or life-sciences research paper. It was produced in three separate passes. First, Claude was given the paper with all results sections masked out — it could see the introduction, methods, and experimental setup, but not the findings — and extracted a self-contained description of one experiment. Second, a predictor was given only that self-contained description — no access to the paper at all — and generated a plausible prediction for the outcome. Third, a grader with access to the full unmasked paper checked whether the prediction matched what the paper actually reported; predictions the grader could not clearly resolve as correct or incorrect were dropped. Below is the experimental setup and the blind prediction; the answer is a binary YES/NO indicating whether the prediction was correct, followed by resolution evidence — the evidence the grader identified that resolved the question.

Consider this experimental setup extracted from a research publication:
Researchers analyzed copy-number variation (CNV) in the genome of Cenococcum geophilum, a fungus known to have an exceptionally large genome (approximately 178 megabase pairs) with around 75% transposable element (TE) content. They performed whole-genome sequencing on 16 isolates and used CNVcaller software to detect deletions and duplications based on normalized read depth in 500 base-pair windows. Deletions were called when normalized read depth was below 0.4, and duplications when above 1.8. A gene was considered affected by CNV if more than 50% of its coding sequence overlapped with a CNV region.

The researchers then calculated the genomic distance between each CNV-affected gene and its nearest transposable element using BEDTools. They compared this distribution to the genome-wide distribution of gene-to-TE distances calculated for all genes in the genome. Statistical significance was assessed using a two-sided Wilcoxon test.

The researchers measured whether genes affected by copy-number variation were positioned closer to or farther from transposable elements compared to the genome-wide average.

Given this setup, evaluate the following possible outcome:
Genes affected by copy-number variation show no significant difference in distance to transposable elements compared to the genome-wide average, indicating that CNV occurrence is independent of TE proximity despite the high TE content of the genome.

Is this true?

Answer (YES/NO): NO